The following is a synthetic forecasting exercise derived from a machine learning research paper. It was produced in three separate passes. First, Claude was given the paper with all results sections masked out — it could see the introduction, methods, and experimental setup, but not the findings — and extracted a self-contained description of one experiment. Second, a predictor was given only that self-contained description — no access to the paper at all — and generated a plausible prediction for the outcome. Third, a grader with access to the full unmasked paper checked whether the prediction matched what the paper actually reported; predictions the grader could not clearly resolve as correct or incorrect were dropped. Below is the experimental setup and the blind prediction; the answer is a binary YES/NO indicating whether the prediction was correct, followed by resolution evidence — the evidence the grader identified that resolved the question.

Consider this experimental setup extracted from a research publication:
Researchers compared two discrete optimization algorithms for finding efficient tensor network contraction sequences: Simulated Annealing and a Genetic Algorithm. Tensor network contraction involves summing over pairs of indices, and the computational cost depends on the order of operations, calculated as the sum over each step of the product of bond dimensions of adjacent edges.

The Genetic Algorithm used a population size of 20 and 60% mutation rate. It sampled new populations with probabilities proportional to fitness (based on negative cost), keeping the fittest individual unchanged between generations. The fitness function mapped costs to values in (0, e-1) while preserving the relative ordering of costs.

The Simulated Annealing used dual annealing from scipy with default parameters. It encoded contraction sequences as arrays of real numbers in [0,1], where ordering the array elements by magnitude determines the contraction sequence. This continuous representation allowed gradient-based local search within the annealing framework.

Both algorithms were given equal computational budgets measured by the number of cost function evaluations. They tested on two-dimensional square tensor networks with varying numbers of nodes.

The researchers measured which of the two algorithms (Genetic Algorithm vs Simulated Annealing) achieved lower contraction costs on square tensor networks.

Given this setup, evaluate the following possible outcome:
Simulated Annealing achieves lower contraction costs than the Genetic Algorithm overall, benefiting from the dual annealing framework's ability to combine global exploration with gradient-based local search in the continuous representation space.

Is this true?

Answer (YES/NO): YES